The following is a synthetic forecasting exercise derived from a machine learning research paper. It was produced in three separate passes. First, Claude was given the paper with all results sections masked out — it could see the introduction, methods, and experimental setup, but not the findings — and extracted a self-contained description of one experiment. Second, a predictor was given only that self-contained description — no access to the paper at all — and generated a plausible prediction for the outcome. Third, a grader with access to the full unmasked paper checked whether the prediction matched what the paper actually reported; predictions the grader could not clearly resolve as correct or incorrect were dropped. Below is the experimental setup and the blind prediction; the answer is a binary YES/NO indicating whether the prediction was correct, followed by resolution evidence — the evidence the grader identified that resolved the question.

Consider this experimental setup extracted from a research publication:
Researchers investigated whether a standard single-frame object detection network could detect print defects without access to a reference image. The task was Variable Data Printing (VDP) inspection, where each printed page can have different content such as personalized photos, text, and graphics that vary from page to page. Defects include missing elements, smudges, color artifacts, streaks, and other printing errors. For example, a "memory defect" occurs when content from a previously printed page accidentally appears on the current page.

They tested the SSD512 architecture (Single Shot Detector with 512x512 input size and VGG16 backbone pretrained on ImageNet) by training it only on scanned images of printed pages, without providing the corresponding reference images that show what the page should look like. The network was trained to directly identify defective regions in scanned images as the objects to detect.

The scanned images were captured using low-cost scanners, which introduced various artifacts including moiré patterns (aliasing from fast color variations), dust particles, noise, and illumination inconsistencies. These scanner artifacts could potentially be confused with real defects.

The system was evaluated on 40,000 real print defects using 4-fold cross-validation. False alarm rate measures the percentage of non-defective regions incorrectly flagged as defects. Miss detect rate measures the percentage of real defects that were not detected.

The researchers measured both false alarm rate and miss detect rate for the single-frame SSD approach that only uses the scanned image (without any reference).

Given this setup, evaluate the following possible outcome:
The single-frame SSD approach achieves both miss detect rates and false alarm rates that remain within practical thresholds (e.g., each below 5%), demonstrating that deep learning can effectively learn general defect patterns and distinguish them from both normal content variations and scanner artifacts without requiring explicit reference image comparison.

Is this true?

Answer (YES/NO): NO